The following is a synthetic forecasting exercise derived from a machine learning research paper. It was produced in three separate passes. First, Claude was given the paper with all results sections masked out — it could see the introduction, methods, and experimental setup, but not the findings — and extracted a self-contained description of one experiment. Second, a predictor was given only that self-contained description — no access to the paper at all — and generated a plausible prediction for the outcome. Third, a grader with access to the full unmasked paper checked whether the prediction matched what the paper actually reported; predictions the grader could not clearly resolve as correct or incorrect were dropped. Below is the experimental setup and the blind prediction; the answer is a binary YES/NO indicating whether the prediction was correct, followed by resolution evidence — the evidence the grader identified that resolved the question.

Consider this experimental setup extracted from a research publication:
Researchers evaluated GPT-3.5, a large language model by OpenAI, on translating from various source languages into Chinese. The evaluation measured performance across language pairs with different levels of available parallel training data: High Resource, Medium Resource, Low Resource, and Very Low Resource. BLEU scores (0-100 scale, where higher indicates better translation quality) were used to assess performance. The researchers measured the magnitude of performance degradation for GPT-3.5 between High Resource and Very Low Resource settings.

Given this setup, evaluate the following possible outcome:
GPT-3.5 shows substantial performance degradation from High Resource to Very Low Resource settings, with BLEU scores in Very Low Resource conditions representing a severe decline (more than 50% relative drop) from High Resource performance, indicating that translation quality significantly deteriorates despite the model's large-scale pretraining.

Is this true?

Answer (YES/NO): YES